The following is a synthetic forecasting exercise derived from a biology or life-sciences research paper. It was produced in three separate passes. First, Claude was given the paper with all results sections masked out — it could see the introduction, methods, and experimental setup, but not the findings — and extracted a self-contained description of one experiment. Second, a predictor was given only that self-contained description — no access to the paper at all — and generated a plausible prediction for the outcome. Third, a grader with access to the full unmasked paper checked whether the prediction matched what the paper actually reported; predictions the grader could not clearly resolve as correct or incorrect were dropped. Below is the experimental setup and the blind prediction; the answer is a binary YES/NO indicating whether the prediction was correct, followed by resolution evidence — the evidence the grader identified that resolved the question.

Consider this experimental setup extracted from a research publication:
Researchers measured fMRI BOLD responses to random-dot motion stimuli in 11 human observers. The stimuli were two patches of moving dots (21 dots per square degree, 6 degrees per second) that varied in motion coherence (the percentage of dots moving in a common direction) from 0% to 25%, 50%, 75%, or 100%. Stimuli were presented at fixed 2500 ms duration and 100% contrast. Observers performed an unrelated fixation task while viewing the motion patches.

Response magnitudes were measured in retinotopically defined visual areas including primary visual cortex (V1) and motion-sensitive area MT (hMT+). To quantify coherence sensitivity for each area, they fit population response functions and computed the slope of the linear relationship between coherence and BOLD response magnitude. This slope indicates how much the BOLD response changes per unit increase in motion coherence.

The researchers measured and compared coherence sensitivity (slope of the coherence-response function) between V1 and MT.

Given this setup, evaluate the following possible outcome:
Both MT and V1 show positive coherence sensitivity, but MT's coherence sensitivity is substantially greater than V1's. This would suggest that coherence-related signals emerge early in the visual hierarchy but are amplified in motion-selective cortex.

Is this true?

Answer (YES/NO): YES